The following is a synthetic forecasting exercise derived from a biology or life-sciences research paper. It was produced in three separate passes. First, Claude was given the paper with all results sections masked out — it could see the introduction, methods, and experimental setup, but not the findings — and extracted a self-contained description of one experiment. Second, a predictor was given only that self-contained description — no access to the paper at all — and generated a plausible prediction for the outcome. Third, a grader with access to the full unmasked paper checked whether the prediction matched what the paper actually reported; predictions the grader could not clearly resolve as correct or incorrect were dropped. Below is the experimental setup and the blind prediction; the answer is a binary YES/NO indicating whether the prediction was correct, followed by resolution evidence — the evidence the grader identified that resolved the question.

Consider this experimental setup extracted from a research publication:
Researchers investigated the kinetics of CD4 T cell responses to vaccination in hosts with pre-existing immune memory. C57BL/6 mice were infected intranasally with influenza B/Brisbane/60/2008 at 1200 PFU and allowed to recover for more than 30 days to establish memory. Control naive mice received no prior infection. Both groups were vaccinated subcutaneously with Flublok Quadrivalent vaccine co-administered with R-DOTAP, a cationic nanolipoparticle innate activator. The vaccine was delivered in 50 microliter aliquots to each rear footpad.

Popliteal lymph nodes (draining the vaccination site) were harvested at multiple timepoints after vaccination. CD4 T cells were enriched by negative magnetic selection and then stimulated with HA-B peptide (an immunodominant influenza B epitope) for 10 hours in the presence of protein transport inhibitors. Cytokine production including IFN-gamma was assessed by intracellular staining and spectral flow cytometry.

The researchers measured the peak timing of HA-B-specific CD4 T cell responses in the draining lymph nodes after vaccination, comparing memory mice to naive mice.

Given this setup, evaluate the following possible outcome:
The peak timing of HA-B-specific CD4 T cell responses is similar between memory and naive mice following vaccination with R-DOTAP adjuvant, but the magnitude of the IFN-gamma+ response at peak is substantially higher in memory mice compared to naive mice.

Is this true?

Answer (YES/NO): NO